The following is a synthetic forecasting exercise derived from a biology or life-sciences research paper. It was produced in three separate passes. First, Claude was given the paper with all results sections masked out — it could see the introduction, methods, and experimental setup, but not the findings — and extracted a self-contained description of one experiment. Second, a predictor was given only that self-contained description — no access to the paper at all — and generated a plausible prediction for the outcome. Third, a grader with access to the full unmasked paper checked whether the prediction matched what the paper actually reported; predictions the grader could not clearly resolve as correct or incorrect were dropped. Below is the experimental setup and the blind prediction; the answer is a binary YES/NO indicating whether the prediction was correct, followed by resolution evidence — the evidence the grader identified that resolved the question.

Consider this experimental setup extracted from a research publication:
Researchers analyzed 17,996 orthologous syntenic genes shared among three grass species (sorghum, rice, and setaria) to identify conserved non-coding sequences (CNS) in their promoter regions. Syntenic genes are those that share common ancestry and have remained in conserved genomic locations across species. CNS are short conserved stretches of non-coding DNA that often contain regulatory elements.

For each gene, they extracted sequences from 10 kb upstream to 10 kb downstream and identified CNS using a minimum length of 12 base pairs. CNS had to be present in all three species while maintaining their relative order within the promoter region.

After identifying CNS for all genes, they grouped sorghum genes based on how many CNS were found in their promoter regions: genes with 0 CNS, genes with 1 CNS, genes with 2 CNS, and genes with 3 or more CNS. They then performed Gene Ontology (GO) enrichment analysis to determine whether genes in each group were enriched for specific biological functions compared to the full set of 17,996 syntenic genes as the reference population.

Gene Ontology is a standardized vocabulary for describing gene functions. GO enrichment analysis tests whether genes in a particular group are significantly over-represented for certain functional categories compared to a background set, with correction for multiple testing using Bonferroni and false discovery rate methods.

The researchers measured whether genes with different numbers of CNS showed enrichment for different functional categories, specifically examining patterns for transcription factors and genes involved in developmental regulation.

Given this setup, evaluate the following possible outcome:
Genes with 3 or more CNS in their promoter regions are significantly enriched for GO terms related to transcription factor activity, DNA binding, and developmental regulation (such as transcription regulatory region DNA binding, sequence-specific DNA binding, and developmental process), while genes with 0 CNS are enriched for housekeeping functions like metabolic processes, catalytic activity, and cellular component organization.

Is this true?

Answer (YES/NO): NO